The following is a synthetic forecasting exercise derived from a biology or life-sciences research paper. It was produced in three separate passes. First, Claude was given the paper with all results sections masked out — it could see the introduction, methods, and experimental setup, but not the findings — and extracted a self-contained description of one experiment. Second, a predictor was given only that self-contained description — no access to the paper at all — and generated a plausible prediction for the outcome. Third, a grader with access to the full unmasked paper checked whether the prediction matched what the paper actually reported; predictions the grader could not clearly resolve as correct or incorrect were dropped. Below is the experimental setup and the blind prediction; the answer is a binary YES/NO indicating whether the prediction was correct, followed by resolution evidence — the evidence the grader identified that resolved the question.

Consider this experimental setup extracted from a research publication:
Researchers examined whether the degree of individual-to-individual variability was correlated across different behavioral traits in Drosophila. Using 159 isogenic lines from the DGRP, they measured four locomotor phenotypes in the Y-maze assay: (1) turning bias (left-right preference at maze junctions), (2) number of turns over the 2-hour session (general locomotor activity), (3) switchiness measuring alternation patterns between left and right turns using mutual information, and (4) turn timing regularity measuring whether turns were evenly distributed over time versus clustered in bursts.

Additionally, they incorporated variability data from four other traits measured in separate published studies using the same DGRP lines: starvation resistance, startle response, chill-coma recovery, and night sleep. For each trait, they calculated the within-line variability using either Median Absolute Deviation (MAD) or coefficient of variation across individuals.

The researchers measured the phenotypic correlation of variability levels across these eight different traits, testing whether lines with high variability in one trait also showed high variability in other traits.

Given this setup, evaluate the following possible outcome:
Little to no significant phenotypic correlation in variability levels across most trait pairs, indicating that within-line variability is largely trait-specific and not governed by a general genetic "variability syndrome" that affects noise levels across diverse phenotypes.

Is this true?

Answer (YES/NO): YES